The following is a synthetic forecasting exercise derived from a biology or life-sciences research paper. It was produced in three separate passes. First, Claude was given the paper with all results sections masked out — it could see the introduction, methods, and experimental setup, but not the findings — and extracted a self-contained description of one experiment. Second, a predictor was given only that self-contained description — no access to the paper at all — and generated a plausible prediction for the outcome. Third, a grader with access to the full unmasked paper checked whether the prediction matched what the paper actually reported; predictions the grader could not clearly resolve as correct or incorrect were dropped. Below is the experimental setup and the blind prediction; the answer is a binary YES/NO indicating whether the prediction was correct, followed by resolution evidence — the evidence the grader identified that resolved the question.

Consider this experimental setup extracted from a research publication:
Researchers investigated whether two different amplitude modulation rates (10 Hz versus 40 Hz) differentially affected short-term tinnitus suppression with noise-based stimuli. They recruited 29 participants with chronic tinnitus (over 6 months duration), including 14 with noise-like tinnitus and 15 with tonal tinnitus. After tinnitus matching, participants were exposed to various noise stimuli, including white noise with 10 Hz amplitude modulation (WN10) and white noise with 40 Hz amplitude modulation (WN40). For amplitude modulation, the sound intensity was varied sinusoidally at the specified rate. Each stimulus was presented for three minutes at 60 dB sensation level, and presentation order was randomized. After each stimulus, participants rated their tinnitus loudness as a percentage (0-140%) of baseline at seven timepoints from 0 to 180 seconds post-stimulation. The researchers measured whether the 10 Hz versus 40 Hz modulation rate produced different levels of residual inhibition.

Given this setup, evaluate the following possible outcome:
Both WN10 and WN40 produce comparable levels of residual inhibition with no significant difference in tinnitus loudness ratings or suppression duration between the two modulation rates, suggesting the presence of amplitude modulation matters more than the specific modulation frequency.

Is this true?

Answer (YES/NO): NO